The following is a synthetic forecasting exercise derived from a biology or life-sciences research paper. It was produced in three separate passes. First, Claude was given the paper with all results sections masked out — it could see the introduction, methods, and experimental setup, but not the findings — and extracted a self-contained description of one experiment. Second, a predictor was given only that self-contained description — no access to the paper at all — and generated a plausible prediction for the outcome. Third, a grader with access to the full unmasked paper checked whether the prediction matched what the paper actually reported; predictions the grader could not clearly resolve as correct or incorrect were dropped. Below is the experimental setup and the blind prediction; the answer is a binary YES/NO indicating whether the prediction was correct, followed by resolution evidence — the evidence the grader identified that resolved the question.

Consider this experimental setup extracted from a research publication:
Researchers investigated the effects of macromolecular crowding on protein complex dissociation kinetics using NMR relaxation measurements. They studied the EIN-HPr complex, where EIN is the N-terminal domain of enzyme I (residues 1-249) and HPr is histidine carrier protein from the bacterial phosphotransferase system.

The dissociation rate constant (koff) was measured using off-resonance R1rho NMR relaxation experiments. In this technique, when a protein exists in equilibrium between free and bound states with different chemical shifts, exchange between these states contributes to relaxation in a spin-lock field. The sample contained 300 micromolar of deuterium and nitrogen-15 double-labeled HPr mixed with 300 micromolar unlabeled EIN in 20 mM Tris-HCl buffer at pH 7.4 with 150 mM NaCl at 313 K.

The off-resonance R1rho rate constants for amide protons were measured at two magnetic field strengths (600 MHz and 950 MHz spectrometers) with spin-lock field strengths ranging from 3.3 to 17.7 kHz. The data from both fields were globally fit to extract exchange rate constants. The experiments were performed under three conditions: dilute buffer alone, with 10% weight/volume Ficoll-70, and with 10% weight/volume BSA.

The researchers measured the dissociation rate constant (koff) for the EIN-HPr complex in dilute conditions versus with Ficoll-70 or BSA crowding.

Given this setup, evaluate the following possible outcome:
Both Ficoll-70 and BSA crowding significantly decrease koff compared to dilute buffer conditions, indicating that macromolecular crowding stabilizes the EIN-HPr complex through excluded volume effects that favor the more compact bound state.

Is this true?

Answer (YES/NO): NO